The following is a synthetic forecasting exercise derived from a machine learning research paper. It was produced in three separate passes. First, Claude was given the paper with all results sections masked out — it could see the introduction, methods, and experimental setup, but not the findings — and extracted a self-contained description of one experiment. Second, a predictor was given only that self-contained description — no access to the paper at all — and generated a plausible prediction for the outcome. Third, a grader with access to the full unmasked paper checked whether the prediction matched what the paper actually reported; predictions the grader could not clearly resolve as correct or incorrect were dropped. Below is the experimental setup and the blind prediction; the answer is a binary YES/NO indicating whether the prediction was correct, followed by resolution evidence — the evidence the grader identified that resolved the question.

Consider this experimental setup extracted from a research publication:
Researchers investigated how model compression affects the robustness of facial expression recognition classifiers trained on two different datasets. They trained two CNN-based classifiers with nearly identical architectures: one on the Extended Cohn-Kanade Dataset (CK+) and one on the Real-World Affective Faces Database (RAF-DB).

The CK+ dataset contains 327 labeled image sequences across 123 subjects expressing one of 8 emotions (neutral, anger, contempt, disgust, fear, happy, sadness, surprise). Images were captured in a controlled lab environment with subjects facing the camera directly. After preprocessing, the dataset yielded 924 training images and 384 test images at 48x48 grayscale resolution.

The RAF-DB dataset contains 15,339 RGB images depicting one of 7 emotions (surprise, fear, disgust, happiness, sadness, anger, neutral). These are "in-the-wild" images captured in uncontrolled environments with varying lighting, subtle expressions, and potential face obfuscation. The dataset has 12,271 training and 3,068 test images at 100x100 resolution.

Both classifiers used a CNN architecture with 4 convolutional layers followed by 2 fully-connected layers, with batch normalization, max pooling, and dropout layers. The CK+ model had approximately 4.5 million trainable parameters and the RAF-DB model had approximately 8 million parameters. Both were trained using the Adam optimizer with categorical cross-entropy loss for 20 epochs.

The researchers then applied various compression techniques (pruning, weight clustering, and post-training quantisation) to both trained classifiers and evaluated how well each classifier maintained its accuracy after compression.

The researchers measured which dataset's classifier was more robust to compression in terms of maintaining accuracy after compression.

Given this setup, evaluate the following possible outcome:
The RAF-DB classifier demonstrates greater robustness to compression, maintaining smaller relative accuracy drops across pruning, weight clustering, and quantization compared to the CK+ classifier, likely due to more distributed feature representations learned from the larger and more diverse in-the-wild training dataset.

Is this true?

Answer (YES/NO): YES